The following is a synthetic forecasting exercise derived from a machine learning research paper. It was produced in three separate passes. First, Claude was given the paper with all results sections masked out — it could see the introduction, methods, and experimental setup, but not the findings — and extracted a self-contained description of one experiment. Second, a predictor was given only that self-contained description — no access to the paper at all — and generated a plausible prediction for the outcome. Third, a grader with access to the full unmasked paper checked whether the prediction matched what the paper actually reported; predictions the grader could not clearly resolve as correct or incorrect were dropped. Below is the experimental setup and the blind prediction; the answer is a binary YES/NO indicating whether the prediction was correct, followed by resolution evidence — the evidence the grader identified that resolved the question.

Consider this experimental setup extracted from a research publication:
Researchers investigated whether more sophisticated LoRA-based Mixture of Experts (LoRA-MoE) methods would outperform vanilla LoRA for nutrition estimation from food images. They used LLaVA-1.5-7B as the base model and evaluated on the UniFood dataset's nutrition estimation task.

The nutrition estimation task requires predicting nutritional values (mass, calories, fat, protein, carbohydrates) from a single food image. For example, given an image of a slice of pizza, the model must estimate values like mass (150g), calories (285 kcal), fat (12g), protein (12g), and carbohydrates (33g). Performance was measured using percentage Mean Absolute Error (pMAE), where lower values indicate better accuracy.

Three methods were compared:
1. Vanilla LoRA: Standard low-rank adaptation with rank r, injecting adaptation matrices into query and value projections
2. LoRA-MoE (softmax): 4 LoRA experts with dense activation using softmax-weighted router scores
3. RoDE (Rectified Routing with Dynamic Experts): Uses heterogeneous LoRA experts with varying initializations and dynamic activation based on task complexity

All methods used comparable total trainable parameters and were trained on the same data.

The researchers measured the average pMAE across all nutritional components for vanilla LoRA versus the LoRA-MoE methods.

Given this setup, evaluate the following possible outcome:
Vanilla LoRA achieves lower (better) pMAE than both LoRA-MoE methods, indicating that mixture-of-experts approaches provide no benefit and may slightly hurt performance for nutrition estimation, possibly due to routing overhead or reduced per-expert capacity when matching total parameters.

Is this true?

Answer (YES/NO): NO